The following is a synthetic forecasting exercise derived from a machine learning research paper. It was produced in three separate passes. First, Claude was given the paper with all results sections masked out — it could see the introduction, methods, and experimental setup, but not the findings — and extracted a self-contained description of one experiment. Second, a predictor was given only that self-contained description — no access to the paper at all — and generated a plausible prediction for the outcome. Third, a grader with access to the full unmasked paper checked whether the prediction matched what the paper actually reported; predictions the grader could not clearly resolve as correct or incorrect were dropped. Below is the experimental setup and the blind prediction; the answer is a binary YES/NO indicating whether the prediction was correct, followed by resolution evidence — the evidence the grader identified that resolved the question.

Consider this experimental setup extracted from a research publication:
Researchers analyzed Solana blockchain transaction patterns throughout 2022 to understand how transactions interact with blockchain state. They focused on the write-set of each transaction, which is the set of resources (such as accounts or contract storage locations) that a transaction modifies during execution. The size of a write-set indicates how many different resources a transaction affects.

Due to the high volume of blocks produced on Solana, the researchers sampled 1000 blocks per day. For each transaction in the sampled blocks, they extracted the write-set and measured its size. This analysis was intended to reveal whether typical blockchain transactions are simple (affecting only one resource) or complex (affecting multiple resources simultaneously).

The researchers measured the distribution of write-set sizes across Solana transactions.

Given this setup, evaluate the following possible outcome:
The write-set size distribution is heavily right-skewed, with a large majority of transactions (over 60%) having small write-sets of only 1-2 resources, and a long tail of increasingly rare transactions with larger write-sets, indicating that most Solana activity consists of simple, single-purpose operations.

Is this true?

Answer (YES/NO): NO